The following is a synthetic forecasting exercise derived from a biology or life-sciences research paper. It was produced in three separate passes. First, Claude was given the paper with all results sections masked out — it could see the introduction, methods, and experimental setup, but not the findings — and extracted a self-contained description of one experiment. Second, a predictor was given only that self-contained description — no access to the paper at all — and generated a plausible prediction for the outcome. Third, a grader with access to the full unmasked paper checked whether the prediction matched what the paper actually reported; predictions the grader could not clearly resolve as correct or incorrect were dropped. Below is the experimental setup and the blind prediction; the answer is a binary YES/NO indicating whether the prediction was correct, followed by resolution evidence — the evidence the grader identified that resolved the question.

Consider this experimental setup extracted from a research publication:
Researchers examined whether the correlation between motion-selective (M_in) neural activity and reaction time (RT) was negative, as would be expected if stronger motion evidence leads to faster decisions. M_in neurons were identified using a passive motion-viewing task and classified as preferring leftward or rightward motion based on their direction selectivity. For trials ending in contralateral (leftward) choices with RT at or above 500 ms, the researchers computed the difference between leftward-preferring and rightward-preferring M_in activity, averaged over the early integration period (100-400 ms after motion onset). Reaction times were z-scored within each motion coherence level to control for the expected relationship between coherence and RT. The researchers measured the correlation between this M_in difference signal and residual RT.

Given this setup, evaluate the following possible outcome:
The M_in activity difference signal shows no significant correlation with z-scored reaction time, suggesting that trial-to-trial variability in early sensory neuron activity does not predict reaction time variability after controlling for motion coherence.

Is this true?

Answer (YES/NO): NO